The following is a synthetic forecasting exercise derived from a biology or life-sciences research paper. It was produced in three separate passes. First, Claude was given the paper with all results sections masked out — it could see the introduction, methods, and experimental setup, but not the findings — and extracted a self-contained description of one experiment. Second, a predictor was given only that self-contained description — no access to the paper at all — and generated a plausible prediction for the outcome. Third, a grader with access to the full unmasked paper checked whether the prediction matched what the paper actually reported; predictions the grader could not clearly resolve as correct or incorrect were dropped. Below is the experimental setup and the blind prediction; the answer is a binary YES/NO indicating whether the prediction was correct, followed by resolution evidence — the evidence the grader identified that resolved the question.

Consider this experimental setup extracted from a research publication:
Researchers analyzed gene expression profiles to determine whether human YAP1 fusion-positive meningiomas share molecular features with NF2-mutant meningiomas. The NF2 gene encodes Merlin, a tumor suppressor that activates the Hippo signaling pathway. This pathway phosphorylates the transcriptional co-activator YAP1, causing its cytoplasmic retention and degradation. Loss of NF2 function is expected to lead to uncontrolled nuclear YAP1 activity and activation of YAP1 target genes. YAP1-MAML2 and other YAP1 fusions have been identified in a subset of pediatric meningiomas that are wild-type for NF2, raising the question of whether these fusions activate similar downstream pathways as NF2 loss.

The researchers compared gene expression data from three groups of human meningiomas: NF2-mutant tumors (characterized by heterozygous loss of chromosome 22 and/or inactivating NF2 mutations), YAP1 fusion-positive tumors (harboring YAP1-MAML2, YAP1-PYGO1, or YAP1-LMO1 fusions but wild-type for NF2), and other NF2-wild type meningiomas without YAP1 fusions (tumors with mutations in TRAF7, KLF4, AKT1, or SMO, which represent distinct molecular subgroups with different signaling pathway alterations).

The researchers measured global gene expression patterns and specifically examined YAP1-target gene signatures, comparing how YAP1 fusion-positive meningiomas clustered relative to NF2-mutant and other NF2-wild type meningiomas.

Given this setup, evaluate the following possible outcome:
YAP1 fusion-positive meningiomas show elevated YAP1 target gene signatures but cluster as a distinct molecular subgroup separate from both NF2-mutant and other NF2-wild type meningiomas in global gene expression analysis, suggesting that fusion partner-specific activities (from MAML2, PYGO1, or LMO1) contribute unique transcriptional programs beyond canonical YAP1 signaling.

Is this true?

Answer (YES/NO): NO